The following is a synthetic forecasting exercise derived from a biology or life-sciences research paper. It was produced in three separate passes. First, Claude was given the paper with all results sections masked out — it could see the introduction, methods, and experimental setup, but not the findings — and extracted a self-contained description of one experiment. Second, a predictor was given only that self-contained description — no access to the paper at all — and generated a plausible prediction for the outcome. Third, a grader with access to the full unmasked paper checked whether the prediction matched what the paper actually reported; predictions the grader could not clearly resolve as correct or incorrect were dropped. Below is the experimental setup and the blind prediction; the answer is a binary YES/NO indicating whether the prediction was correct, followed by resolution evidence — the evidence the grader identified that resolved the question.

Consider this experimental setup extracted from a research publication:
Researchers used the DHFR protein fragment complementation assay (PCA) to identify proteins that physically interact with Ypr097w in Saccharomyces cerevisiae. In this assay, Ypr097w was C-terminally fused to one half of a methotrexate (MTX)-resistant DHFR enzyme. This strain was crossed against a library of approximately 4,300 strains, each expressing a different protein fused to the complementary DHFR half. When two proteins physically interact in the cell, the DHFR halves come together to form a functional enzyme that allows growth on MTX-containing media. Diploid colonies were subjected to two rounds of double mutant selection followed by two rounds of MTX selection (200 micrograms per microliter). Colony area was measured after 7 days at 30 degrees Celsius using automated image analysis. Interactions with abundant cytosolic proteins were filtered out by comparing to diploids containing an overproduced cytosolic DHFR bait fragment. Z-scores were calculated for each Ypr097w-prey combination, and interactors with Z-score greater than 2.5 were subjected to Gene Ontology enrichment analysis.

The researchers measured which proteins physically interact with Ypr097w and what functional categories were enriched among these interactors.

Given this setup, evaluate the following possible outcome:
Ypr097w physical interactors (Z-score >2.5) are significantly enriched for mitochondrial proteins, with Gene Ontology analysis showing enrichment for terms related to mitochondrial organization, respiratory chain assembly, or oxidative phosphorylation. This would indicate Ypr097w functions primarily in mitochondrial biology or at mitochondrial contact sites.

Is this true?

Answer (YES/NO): NO